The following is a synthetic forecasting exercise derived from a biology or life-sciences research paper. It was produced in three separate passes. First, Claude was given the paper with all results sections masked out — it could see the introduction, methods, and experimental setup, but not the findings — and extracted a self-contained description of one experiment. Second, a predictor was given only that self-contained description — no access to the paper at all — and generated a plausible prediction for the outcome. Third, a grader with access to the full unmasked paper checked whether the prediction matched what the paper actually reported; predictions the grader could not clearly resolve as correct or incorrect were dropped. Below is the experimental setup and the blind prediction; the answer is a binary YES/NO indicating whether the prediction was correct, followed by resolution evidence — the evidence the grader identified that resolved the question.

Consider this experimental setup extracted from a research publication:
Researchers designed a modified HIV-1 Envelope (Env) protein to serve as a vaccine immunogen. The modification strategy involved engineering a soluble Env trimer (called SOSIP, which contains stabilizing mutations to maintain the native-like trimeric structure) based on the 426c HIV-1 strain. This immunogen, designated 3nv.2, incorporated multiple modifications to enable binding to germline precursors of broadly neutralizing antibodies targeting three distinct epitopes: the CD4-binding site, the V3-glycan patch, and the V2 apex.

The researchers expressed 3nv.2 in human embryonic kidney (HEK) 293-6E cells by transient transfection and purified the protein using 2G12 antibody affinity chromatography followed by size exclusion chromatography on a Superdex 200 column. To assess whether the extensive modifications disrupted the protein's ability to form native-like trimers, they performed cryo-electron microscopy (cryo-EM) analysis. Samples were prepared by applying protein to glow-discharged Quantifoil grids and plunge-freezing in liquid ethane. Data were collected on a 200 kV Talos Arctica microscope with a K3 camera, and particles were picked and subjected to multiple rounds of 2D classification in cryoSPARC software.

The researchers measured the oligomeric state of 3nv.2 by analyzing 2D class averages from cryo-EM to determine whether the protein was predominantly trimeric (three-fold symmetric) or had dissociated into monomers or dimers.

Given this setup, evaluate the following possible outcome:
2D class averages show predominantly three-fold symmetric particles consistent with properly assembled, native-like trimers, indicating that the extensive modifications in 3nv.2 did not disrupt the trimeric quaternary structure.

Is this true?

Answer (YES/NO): YES